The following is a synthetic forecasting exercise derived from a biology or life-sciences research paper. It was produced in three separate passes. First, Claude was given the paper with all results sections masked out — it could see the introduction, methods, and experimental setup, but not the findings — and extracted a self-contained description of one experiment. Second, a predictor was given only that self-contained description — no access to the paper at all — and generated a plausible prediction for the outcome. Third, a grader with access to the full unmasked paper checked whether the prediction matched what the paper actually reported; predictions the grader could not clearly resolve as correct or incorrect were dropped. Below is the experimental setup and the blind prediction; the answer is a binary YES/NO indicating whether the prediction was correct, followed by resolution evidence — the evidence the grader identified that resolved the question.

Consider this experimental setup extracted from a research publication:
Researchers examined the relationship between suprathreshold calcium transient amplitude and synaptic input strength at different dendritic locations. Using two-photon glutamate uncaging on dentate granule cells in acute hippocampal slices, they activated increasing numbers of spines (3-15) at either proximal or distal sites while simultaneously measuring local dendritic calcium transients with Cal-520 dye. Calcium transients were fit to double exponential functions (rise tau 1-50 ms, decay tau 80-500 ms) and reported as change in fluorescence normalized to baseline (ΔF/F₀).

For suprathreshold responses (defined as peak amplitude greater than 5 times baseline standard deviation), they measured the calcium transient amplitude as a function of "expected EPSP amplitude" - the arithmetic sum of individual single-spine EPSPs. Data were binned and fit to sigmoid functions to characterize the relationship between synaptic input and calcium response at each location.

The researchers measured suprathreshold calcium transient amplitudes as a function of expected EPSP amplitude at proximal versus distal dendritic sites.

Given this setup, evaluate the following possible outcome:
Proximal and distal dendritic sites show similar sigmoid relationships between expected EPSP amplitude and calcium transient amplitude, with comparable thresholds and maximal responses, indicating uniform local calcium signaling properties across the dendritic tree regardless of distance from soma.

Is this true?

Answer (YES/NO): NO